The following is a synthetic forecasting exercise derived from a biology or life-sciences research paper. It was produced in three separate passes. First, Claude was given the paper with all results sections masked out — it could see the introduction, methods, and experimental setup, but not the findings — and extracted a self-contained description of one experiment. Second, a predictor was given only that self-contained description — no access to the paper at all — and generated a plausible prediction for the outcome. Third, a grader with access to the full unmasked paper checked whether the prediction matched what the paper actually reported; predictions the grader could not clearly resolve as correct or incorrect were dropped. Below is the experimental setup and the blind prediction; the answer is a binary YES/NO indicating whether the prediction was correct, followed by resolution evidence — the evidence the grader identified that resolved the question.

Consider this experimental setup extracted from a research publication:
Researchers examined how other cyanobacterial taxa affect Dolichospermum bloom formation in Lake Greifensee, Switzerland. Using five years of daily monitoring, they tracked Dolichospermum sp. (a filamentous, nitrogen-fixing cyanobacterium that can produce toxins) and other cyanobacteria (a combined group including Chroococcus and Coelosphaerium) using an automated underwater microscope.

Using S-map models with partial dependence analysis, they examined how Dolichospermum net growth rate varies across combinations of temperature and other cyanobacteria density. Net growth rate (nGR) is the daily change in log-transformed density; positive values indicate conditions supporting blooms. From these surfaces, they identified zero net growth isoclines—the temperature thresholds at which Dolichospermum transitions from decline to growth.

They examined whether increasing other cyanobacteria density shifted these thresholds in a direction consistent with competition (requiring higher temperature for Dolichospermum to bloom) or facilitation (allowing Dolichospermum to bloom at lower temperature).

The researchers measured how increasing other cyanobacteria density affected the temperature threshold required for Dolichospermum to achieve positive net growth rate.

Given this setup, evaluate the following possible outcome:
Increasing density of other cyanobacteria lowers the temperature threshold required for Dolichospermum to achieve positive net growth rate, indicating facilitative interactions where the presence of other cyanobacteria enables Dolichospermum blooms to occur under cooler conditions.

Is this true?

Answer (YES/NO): NO